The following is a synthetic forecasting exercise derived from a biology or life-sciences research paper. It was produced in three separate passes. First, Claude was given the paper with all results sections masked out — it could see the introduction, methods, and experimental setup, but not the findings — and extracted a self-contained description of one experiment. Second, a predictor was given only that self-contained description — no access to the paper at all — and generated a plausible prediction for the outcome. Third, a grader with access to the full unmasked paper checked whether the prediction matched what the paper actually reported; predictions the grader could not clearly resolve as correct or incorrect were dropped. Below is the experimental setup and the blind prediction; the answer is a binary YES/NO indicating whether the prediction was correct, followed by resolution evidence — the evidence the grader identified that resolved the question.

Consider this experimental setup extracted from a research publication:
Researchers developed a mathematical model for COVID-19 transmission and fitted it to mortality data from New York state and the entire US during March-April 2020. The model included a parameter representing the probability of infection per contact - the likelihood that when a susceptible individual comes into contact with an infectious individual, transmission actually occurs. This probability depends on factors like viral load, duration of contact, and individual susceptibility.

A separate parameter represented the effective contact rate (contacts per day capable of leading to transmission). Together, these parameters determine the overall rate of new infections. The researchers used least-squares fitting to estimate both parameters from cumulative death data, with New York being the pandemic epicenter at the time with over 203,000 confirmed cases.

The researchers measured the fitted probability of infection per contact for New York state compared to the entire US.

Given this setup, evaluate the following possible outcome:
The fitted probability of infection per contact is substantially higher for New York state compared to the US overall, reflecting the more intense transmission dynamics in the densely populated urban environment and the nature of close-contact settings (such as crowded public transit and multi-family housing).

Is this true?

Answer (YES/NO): NO